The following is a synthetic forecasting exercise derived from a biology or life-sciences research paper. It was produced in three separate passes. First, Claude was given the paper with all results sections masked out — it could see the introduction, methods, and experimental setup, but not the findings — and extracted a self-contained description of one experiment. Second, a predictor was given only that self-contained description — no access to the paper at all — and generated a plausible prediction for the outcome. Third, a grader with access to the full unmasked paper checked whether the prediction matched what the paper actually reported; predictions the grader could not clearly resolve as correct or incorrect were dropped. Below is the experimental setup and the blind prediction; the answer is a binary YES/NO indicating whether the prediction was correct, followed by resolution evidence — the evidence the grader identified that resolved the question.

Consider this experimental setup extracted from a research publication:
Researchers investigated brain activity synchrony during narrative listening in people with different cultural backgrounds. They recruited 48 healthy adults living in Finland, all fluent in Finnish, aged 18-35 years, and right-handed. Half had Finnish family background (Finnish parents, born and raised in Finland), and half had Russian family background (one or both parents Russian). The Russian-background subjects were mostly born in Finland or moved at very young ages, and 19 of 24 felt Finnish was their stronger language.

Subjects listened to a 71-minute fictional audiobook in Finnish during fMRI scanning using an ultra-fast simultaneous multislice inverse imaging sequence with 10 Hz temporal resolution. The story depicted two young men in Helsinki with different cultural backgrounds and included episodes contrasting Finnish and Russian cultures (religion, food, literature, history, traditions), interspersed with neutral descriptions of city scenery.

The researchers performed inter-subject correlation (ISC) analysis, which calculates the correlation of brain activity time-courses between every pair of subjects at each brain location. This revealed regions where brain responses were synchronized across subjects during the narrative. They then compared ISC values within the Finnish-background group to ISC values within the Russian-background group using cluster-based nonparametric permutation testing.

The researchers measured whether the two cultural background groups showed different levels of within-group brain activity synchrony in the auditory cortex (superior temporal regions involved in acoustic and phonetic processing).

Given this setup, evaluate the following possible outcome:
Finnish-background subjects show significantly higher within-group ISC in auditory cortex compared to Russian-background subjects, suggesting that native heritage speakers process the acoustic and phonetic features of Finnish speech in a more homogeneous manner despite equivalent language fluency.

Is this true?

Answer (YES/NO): NO